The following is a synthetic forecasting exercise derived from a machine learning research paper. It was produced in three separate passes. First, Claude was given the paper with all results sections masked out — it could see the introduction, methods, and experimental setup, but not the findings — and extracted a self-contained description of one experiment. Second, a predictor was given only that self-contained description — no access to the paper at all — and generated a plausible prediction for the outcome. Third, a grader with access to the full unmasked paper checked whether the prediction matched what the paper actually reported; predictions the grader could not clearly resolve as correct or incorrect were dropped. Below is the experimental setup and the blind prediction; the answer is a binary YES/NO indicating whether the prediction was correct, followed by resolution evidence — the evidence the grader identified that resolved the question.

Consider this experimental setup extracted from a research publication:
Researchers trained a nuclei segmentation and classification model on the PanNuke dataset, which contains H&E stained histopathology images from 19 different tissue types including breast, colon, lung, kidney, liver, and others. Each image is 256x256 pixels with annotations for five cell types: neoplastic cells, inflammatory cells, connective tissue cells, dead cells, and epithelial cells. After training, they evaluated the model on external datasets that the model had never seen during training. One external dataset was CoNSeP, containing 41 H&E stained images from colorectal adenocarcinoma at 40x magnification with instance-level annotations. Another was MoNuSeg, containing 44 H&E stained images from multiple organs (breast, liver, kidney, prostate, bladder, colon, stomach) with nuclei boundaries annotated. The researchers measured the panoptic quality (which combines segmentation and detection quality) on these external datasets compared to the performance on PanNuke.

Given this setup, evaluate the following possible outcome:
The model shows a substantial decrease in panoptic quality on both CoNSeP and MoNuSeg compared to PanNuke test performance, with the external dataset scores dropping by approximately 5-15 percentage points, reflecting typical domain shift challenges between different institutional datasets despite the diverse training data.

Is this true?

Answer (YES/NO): NO